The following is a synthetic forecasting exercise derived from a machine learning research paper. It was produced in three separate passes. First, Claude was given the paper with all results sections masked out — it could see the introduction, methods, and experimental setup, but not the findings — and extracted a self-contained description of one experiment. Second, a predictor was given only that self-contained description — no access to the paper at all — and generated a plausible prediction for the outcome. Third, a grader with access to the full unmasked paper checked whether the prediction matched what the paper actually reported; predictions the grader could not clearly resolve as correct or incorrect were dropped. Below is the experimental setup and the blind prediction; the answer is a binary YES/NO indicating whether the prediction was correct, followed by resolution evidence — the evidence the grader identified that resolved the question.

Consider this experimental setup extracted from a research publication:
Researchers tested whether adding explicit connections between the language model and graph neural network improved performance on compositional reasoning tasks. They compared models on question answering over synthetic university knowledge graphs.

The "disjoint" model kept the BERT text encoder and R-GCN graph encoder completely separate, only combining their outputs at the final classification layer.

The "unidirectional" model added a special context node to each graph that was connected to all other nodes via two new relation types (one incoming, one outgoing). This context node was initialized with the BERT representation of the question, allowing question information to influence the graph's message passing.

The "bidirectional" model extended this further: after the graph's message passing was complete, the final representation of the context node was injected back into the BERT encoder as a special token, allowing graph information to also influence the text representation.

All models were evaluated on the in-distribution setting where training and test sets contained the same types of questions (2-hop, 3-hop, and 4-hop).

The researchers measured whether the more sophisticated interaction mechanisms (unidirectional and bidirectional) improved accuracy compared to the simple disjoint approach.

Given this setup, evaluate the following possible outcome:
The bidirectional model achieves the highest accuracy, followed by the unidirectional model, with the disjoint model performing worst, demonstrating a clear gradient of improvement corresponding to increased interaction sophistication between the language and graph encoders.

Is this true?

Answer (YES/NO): NO